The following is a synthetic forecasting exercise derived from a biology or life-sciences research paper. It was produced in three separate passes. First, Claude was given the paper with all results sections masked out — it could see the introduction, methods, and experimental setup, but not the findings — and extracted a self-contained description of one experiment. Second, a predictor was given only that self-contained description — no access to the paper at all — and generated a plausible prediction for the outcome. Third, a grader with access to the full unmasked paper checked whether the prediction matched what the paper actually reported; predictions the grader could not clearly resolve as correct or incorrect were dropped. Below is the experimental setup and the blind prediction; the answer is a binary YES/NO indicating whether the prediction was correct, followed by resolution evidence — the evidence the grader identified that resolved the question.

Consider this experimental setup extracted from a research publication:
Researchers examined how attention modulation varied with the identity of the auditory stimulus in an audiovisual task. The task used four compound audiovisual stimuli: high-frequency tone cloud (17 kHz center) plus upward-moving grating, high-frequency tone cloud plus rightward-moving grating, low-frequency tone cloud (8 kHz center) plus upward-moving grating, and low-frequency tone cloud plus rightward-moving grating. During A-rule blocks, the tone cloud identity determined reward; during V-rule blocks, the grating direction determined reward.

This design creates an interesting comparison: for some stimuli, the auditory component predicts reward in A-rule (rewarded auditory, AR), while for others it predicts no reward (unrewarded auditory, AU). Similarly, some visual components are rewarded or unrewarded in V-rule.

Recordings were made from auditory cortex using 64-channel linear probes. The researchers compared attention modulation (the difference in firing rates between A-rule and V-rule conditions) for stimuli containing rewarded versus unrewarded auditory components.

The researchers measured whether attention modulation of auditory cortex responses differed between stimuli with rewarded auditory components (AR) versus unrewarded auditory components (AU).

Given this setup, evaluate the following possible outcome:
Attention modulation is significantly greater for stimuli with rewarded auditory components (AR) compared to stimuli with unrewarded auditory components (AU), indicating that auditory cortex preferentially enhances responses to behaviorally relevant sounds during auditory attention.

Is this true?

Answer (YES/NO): NO